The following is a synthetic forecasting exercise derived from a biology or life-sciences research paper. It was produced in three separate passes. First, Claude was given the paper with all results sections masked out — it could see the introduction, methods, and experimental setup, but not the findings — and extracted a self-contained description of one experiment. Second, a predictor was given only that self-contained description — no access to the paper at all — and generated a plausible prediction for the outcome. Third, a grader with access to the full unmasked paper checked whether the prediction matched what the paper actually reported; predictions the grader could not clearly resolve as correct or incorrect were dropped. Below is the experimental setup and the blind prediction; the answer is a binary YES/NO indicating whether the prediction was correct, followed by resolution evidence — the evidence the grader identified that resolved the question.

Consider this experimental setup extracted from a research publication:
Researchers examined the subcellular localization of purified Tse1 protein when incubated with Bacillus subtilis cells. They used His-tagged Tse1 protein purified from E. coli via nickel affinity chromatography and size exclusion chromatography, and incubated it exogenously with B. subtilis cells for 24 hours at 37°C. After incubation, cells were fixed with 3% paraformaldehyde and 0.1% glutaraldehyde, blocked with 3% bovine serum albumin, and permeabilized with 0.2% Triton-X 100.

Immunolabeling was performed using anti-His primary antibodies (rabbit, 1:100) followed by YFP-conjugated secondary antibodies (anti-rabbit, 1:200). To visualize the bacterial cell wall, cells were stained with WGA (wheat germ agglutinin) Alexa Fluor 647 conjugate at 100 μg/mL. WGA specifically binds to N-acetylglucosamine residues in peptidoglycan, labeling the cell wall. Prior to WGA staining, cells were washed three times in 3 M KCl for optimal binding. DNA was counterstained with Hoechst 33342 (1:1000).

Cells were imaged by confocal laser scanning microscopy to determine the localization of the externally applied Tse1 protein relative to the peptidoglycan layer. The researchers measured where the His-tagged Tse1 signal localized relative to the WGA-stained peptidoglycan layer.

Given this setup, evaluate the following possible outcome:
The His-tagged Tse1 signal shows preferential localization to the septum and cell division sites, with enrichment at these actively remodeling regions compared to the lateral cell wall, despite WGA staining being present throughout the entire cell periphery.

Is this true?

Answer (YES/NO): NO